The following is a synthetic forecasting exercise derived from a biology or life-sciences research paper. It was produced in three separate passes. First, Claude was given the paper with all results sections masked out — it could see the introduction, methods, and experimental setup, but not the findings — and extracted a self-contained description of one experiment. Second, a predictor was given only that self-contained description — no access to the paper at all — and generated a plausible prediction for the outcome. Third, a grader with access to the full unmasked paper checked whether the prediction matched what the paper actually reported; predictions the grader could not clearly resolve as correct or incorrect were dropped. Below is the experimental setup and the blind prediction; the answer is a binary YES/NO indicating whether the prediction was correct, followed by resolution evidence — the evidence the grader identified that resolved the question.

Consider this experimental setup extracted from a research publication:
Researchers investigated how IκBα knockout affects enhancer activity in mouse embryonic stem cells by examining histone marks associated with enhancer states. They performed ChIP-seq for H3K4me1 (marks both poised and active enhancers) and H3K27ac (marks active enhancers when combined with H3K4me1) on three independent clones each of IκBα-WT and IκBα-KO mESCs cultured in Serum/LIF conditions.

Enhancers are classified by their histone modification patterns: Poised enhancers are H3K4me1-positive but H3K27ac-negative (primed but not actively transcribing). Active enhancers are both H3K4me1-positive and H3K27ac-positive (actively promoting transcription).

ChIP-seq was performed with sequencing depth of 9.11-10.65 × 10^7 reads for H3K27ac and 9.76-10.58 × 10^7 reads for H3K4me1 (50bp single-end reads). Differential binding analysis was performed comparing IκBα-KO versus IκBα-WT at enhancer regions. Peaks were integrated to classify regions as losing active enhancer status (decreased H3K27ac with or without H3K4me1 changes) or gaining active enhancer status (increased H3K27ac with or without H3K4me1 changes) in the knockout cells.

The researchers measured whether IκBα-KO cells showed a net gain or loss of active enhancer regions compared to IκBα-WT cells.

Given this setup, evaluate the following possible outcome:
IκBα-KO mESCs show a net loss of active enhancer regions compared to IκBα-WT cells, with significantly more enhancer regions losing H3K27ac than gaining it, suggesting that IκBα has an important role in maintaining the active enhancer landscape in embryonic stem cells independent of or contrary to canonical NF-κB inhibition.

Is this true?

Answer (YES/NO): NO